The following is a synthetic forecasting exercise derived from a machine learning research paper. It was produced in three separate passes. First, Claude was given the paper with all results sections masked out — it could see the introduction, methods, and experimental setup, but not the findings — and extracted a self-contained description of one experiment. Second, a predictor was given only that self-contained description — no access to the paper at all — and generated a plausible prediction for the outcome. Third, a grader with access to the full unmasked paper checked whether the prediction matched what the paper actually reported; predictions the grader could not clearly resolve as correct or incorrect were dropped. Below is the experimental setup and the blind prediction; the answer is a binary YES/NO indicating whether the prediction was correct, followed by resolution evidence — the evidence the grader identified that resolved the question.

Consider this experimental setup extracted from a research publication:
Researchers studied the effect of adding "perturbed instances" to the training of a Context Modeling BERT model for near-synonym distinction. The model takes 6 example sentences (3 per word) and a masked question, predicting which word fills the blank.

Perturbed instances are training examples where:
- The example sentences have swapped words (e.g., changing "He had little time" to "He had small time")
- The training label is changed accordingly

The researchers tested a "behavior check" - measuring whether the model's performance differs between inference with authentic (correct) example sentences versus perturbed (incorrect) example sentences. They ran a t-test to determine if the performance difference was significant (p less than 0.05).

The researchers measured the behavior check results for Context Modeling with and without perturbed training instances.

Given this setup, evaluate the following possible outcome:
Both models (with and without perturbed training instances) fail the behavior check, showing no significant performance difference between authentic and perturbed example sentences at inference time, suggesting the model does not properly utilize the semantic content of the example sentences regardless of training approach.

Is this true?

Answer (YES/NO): NO